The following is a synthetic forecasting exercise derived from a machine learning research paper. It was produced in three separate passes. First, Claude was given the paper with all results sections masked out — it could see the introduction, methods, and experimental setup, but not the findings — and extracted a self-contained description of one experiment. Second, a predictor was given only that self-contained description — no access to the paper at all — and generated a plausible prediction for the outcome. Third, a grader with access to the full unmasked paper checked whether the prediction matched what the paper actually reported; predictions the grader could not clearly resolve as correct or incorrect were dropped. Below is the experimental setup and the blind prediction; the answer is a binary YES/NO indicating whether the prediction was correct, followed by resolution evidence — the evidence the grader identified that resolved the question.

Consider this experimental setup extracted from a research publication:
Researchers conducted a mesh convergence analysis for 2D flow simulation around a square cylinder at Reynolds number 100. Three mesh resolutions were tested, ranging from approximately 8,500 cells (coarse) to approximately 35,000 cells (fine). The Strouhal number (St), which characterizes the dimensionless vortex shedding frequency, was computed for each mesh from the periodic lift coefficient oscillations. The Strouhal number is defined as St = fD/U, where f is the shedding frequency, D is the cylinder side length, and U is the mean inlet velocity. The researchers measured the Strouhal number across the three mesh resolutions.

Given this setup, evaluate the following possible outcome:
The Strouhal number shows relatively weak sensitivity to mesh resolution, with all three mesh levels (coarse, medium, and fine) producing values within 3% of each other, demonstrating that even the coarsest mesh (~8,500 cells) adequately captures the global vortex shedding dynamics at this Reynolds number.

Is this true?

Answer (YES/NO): NO